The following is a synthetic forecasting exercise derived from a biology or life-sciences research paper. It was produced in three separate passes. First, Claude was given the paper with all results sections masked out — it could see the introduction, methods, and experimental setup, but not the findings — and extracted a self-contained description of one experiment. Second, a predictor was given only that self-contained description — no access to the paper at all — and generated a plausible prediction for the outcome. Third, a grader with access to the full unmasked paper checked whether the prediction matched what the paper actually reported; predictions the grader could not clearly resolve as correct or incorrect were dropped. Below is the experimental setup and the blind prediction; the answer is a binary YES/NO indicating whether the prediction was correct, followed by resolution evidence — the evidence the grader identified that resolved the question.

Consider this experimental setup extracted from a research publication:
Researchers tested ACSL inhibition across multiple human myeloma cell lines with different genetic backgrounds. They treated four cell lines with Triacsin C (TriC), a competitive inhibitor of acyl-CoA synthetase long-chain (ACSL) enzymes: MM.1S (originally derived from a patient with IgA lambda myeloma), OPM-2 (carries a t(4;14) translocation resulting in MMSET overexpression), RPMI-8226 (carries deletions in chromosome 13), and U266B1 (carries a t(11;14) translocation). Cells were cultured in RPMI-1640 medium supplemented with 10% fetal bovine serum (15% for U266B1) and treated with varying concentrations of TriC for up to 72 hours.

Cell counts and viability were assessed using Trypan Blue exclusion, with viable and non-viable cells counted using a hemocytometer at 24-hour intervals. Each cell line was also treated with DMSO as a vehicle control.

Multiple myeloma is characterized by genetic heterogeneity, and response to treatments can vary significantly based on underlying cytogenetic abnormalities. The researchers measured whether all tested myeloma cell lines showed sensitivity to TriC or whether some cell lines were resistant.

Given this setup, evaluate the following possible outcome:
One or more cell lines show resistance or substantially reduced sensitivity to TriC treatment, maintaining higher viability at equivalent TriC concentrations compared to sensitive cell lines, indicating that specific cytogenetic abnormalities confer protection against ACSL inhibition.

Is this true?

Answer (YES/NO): YES